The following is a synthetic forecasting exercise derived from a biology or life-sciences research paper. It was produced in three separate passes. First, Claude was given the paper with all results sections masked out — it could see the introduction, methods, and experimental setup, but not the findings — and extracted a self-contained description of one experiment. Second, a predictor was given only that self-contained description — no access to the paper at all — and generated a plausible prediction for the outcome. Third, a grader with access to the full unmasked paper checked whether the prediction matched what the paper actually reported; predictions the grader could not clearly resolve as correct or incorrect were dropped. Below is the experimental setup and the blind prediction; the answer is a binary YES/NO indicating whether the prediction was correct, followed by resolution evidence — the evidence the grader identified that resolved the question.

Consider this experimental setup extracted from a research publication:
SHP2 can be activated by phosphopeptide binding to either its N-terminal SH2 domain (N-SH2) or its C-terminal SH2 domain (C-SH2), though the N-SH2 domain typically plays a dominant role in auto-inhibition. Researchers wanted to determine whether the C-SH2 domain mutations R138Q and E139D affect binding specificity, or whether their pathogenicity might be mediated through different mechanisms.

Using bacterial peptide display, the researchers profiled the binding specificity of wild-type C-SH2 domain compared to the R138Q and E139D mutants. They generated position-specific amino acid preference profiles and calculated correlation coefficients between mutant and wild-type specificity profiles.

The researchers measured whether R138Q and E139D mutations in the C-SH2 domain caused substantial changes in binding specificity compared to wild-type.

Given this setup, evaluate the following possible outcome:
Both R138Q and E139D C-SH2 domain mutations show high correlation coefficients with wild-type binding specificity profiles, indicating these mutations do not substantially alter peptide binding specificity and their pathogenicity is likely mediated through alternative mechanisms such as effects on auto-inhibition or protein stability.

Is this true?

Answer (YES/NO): NO